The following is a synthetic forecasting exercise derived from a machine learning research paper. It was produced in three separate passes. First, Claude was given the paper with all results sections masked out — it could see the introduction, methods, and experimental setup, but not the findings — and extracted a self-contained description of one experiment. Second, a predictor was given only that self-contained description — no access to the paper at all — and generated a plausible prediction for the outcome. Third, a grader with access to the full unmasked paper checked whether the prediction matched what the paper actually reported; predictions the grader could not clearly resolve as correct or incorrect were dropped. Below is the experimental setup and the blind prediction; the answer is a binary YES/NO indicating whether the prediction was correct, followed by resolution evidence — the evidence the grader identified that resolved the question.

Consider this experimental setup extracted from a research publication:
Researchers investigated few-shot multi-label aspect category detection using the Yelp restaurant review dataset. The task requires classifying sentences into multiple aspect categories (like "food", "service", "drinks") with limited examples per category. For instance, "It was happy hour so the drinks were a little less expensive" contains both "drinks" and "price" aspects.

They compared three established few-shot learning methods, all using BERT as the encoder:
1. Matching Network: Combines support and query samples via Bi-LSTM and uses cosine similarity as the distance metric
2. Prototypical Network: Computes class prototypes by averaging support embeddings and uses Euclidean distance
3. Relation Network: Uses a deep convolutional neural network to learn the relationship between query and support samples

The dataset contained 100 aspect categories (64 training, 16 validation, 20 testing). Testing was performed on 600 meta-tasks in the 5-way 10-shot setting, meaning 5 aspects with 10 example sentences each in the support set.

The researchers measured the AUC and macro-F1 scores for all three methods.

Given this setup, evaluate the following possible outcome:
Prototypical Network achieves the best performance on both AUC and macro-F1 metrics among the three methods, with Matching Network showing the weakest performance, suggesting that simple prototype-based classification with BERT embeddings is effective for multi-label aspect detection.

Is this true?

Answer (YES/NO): NO